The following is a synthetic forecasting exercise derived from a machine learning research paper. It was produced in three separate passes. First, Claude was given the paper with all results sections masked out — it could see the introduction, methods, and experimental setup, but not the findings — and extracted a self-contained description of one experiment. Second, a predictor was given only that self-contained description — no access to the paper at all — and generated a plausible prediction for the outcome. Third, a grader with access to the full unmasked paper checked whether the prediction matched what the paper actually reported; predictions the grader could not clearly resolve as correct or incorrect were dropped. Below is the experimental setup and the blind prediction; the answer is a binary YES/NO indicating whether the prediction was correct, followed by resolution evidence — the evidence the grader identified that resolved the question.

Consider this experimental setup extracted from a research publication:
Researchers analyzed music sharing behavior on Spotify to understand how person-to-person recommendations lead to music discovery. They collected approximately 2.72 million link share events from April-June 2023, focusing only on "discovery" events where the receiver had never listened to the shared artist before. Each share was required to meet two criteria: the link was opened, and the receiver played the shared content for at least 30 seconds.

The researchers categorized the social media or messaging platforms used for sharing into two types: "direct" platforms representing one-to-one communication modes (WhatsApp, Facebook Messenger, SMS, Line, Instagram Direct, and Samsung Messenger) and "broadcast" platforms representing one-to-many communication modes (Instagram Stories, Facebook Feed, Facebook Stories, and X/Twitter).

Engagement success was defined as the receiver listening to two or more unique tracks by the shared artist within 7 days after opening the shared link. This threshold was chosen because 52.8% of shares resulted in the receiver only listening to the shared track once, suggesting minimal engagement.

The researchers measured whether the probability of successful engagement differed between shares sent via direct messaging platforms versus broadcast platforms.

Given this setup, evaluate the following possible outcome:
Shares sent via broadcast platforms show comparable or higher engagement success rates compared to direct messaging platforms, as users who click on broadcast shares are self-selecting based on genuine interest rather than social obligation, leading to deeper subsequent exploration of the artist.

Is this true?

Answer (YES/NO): NO